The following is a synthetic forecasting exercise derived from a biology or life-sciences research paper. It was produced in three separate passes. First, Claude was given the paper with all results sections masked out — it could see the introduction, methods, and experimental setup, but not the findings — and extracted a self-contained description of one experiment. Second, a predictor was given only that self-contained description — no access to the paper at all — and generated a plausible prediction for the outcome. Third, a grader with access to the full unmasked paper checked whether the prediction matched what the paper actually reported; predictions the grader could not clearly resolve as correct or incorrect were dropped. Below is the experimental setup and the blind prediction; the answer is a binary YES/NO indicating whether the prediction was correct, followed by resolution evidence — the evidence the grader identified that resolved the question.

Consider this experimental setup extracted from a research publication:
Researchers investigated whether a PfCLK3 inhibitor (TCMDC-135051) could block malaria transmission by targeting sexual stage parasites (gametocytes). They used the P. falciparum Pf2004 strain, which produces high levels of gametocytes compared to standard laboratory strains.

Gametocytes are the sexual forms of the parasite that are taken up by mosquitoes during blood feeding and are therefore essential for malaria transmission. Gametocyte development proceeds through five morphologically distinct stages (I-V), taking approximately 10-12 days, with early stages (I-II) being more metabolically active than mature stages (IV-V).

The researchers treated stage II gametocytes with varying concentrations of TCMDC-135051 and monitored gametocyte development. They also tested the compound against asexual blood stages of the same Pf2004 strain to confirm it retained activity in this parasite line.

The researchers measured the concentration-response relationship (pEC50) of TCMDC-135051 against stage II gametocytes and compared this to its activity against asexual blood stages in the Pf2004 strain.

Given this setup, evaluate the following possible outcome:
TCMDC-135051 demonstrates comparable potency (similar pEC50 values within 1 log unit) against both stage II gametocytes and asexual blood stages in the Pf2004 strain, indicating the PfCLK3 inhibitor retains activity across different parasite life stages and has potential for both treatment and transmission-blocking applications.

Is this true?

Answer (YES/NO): YES